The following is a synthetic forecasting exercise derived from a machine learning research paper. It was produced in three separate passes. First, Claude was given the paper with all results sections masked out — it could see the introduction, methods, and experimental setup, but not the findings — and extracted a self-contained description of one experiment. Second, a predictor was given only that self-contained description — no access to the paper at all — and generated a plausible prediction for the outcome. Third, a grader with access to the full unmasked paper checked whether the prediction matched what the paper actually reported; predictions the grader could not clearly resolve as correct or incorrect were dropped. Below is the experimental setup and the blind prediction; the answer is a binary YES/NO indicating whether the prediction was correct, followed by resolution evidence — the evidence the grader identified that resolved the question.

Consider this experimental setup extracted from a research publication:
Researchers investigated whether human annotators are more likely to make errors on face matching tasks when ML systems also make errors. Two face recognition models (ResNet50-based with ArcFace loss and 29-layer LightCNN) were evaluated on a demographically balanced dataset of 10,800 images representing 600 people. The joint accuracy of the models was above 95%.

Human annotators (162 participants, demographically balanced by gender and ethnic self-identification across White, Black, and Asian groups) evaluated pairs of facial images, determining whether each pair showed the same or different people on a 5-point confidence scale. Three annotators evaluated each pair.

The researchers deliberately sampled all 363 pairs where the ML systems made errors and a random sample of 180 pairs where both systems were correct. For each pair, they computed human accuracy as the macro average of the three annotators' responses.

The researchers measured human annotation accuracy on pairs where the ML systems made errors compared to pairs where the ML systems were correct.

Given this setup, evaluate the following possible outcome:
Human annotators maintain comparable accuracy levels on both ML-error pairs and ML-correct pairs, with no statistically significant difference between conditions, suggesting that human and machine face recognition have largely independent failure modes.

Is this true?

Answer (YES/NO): NO